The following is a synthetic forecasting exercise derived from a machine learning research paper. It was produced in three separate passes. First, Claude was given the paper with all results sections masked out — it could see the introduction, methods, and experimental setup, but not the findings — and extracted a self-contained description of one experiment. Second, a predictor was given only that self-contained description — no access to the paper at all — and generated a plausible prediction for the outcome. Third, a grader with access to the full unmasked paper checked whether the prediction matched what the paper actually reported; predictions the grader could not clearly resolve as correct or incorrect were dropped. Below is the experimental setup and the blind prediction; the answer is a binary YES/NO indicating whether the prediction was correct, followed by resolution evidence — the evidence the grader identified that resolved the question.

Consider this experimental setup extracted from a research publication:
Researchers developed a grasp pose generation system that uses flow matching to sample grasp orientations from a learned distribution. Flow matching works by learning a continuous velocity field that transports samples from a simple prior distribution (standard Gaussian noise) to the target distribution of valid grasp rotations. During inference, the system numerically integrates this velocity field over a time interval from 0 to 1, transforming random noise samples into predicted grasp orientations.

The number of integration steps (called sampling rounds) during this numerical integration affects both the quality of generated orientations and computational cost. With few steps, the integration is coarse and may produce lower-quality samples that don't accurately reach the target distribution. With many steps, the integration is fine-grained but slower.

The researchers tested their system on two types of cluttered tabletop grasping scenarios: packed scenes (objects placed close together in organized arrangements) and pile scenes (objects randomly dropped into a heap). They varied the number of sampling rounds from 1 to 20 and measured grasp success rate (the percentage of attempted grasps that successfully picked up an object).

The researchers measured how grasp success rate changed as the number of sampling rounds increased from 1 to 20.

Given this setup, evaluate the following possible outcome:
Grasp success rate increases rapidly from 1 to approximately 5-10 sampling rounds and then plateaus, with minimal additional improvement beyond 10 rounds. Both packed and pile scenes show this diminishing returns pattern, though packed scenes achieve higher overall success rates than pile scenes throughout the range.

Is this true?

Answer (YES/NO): NO